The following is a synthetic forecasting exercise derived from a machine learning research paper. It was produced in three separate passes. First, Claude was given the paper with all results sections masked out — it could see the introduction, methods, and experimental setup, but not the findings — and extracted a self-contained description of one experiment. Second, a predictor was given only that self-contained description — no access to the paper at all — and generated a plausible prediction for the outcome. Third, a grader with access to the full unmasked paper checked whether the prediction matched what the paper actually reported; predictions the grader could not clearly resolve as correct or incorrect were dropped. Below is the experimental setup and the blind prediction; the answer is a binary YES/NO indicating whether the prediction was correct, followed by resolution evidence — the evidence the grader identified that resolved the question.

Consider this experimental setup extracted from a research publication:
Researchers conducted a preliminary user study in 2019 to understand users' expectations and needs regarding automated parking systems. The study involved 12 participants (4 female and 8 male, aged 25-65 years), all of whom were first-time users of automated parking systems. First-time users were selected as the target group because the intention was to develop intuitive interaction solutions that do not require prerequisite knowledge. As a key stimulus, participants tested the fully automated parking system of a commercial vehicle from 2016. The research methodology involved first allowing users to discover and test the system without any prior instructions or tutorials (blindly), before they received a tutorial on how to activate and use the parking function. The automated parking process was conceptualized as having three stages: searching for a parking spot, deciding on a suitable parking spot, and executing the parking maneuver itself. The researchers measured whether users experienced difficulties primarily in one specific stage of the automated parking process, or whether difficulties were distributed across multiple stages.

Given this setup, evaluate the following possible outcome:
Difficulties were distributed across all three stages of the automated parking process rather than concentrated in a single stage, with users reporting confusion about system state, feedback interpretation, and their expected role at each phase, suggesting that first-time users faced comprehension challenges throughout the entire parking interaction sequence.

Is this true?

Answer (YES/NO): NO